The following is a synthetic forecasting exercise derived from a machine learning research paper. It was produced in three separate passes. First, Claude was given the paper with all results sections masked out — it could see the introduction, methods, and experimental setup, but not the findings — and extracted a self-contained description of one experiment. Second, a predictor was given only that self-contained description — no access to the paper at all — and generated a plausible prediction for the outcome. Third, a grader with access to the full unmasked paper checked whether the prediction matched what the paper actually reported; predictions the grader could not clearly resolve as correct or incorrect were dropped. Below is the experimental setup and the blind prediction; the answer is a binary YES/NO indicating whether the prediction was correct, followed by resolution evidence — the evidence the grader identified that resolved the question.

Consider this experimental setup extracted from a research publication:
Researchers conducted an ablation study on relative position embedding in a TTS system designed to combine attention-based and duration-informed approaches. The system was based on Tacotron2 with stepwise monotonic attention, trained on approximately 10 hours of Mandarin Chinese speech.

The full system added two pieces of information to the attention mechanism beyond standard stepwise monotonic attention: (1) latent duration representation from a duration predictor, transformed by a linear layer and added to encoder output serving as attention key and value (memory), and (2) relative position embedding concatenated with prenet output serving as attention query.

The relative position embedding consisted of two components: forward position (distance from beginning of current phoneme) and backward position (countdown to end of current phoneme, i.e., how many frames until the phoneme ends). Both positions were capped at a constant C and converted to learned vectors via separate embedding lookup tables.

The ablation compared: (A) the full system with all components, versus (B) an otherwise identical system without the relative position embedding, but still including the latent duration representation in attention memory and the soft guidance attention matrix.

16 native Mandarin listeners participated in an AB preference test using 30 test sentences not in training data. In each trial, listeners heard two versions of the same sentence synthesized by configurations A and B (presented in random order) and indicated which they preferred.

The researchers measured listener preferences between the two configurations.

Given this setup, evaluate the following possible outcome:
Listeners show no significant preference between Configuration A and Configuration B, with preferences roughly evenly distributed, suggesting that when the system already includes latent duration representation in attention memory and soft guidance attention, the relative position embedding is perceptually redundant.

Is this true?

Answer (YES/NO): NO